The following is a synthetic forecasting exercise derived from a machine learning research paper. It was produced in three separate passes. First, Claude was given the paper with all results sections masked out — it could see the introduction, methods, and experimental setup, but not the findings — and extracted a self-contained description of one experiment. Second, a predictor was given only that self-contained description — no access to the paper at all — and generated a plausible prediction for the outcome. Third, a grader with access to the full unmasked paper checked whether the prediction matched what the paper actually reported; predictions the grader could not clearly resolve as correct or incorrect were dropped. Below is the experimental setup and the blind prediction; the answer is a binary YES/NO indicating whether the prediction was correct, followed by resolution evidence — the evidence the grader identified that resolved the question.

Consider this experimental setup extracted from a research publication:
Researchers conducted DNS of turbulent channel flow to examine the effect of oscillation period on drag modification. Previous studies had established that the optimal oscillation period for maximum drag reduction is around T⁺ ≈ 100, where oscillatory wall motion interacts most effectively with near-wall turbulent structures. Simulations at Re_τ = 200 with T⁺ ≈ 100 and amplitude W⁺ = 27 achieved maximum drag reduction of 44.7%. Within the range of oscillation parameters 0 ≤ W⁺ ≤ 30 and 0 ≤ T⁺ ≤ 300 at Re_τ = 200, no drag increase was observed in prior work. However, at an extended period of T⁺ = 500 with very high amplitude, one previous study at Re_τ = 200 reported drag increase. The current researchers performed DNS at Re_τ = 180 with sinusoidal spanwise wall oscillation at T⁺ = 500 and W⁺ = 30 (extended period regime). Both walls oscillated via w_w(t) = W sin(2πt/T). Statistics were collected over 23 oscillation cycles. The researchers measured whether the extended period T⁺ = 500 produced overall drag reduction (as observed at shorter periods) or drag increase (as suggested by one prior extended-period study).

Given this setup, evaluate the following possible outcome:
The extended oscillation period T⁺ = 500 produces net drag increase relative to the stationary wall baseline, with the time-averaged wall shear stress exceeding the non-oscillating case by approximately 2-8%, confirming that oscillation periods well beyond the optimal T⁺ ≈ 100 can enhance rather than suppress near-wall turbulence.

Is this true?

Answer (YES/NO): YES